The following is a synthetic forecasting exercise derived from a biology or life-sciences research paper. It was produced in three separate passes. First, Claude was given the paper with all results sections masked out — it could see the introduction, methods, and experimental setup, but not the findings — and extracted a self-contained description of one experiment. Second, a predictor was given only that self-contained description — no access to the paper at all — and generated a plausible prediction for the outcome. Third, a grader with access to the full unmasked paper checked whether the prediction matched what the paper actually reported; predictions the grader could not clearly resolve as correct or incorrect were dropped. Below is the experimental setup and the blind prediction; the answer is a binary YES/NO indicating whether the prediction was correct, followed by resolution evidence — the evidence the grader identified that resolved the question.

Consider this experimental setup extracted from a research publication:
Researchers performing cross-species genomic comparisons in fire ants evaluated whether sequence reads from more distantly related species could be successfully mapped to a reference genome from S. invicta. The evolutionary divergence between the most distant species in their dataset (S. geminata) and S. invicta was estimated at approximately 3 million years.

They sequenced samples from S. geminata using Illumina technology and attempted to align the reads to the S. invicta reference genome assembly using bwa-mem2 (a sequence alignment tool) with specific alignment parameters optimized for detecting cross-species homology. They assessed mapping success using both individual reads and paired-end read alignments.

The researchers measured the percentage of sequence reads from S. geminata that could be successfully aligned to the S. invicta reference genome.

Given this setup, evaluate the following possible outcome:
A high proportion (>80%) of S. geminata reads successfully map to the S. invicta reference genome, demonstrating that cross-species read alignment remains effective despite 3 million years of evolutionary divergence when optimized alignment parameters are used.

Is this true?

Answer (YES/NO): YES